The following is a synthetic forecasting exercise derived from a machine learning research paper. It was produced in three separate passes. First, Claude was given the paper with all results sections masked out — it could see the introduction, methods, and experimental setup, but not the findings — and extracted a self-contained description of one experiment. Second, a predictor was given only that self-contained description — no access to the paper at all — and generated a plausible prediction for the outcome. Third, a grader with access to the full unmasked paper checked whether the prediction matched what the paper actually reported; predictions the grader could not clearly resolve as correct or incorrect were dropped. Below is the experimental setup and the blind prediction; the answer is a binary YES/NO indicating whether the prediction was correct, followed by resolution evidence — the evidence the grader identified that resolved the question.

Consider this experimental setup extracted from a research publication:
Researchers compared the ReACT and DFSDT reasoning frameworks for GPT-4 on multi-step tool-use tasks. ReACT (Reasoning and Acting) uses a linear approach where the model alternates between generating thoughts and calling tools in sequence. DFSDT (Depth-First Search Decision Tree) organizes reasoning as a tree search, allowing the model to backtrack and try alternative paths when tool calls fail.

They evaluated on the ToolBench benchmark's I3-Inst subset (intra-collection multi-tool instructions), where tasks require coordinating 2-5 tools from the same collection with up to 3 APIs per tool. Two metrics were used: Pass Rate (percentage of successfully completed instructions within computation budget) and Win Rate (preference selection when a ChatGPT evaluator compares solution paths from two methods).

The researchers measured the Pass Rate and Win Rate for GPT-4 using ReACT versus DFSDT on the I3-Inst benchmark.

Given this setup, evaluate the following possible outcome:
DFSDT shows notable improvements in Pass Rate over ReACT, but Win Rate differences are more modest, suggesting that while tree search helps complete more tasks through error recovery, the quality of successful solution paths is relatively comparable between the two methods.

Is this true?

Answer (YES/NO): YES